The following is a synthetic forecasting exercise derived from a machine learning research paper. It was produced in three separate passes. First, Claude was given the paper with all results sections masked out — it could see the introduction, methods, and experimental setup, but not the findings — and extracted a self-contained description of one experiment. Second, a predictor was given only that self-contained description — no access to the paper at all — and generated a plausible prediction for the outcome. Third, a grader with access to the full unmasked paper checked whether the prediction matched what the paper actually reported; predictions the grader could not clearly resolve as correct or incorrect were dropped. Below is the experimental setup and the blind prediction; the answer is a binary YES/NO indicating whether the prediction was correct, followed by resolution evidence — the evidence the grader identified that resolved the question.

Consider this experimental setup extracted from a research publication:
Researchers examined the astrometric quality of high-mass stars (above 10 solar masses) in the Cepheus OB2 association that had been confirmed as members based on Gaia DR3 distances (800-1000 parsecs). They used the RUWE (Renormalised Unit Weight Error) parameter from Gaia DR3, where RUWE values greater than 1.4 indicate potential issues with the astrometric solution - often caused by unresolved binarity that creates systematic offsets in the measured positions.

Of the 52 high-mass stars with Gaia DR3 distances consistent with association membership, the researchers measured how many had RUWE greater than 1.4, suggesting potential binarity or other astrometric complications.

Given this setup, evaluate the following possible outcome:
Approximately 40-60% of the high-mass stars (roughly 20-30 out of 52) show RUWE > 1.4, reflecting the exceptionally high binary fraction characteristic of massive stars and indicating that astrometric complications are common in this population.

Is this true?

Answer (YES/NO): NO